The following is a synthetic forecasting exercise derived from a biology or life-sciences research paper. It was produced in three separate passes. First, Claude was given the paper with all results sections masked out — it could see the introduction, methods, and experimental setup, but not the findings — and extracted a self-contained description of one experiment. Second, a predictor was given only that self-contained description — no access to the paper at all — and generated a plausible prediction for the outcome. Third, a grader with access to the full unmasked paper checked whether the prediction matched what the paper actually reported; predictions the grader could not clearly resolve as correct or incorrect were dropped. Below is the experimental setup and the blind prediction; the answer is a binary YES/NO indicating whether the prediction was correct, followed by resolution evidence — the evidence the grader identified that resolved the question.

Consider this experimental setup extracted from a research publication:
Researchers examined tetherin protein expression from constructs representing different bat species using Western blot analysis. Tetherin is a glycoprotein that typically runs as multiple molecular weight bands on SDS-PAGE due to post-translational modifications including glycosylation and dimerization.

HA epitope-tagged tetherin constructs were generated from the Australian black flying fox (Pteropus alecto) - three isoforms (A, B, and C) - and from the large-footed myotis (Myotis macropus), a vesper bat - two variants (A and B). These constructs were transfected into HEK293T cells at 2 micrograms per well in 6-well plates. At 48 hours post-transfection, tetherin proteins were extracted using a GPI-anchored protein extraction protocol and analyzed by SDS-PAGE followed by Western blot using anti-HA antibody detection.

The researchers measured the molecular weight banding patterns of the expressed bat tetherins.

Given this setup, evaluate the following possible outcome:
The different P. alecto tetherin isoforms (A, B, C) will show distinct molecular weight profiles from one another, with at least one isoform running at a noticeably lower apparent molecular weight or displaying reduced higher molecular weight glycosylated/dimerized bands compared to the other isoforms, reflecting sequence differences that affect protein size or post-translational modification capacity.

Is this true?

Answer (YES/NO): YES